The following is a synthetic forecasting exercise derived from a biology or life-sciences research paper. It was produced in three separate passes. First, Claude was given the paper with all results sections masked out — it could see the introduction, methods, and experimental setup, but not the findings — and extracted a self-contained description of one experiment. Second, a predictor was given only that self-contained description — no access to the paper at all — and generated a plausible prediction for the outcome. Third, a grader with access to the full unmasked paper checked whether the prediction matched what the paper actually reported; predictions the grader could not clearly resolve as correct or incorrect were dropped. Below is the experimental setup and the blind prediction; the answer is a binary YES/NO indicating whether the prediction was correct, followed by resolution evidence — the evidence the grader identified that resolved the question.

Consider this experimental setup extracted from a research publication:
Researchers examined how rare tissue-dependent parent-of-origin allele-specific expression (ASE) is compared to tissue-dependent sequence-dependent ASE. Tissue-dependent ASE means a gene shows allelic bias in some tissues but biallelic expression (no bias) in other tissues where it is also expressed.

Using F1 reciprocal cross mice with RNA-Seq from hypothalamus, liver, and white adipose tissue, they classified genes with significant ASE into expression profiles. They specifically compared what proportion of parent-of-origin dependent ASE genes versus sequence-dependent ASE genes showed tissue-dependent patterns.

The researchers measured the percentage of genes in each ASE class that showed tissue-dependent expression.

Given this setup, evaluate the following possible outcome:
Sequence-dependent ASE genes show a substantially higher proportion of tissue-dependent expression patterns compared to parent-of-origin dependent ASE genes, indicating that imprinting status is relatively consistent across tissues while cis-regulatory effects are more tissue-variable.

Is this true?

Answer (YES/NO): YES